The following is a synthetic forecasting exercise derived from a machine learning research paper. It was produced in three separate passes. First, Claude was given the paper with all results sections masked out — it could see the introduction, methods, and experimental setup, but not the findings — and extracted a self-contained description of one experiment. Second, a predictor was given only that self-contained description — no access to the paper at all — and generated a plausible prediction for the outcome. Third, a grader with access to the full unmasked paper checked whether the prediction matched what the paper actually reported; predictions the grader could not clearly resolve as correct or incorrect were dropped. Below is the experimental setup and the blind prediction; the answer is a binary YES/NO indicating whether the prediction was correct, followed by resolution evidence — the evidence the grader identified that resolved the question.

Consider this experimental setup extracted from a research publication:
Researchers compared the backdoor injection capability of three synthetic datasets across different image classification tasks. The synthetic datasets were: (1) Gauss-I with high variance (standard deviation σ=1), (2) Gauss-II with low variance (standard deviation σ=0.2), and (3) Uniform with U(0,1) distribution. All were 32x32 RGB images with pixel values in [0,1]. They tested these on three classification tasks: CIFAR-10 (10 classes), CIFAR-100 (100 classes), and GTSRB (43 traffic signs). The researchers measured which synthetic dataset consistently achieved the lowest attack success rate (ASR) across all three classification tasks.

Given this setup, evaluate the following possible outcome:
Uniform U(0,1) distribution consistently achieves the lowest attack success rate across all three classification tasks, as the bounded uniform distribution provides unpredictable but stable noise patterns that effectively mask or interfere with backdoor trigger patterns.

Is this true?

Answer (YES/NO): NO